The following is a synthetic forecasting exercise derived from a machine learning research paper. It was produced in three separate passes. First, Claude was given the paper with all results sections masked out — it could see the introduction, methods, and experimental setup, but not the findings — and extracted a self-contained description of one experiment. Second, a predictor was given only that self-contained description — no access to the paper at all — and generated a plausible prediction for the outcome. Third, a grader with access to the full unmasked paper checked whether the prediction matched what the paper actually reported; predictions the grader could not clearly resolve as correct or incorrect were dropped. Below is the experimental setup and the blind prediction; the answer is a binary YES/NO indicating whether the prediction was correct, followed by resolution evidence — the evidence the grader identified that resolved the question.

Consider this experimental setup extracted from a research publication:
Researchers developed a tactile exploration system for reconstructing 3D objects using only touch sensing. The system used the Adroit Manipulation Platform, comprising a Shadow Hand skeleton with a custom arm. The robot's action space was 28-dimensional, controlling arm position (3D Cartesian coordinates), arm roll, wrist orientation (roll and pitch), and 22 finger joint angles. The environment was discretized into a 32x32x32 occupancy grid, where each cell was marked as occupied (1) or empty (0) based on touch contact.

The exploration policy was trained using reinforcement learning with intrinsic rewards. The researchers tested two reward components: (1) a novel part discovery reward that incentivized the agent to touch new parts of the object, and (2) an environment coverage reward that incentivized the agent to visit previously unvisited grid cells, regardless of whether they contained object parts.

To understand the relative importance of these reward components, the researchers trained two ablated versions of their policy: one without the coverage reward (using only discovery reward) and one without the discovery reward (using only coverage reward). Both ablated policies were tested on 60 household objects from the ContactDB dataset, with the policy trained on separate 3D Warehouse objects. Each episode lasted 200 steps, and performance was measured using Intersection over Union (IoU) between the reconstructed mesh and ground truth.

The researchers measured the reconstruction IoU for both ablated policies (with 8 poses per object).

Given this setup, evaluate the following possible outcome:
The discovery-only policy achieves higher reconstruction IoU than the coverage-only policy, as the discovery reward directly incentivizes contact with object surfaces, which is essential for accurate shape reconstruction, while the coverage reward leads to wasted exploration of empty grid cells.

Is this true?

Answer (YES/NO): YES